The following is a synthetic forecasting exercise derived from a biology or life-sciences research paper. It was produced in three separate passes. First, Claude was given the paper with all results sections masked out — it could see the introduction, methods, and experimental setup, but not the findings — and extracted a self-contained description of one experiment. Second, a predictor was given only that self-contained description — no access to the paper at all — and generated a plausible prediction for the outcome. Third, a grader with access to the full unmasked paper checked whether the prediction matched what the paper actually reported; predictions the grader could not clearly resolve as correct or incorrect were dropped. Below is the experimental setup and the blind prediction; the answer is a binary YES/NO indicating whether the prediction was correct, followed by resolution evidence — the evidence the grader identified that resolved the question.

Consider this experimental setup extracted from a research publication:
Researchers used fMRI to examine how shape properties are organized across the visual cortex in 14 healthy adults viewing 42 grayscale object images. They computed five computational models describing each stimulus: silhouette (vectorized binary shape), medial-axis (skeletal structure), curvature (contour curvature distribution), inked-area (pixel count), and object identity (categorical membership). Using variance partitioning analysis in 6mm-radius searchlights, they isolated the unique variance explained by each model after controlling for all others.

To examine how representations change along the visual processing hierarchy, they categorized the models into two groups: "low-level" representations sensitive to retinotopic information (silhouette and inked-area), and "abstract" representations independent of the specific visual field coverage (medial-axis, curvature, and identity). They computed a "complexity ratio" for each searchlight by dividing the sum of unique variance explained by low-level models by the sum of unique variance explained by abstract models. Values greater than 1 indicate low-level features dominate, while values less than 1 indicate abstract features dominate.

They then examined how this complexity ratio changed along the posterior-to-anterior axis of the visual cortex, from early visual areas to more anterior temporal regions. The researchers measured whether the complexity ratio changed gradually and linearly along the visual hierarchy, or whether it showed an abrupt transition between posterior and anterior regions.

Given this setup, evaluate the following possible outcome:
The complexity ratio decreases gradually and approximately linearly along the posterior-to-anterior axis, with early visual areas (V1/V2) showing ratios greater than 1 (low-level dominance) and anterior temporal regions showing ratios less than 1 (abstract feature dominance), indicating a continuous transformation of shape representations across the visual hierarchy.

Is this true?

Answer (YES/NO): NO